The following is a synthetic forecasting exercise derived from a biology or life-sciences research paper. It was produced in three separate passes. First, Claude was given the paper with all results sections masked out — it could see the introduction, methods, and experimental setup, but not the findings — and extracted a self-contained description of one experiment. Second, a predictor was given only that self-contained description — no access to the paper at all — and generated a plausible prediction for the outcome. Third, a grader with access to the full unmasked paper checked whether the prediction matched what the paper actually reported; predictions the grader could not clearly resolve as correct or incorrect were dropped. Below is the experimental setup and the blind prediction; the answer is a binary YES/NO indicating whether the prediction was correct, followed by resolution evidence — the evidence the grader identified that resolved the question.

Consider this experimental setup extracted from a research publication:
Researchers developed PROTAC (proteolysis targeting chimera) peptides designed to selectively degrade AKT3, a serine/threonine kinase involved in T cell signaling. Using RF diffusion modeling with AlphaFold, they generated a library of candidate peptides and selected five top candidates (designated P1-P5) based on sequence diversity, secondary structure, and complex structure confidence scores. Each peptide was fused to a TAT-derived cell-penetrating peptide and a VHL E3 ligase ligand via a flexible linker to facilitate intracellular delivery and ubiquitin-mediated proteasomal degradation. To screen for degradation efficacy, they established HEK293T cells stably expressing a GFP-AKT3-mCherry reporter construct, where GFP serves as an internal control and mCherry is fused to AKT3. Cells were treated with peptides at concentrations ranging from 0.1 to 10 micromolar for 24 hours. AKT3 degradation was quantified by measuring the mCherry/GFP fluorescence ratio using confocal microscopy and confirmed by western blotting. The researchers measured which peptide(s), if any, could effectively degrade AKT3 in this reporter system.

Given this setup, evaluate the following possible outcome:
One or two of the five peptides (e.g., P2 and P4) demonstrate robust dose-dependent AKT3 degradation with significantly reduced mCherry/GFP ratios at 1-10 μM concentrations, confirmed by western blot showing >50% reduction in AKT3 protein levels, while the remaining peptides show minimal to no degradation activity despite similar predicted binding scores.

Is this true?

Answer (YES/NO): NO